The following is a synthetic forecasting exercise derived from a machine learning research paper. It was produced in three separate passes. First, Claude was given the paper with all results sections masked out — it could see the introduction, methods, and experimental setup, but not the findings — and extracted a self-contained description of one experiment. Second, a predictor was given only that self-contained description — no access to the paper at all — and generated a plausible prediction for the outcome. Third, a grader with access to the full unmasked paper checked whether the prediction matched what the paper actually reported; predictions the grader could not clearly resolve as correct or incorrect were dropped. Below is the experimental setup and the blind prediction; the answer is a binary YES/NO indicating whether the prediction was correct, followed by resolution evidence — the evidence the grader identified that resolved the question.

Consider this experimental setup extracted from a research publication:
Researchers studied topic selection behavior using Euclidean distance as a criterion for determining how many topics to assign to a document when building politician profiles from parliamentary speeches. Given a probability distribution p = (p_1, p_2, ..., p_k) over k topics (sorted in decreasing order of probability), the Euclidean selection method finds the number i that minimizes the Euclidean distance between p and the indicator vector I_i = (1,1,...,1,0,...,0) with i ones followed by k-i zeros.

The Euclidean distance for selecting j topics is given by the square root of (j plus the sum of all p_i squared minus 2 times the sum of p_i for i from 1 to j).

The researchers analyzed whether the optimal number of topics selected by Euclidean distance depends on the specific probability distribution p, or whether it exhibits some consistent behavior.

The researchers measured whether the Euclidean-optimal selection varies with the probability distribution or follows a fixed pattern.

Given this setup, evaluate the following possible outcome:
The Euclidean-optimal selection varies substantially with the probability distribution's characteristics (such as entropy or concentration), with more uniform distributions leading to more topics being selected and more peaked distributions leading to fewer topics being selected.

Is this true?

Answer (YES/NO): NO